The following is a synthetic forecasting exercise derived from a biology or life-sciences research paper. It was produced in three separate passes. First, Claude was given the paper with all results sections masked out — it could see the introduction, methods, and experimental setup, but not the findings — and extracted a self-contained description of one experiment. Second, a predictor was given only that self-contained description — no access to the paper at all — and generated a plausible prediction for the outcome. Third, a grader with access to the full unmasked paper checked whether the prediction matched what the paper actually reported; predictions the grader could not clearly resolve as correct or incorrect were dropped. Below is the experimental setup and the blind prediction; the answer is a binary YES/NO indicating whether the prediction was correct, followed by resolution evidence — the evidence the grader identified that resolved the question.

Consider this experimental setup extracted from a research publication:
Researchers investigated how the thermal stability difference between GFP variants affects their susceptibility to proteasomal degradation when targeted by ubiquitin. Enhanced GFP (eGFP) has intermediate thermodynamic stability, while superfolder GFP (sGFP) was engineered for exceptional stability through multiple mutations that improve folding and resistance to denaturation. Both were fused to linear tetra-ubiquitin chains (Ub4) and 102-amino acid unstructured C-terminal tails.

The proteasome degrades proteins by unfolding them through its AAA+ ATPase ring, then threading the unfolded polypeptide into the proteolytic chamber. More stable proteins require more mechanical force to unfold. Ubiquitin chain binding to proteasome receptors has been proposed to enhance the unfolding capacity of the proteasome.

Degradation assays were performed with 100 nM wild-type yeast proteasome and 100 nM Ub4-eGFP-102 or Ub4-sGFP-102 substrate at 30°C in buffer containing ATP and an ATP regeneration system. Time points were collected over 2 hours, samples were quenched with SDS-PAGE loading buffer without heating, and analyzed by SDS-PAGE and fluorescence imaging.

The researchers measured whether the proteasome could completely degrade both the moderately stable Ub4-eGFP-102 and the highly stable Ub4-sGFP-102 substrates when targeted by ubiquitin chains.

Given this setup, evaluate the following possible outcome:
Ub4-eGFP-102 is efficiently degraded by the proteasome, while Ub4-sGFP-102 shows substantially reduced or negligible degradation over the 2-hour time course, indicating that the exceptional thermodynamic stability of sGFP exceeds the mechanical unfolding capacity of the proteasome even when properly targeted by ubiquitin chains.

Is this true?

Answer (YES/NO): NO